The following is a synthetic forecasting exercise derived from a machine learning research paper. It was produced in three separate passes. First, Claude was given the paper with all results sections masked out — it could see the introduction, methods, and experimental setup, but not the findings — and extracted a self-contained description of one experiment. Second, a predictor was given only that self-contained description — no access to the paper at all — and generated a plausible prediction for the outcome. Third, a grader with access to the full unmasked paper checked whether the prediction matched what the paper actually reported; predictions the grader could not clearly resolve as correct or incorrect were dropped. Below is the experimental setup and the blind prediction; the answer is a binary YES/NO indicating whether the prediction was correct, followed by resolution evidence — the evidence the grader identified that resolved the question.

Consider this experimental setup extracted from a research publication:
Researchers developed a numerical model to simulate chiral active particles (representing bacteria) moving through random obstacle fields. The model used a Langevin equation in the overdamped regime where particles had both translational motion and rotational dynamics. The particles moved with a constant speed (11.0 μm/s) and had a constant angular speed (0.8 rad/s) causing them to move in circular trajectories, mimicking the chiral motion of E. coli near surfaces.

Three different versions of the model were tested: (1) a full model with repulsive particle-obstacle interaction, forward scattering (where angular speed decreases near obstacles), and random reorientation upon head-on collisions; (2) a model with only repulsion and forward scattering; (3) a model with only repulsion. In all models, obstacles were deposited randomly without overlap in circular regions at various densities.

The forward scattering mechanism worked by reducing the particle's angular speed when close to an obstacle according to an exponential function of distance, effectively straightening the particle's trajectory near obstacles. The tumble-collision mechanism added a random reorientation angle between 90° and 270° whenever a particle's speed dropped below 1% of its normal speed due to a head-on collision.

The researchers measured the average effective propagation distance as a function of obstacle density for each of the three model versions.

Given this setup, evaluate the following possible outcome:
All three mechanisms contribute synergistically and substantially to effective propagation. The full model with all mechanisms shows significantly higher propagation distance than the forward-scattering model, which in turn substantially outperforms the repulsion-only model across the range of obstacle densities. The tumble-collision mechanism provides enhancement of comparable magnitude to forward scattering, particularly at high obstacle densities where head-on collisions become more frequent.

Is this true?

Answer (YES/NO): NO